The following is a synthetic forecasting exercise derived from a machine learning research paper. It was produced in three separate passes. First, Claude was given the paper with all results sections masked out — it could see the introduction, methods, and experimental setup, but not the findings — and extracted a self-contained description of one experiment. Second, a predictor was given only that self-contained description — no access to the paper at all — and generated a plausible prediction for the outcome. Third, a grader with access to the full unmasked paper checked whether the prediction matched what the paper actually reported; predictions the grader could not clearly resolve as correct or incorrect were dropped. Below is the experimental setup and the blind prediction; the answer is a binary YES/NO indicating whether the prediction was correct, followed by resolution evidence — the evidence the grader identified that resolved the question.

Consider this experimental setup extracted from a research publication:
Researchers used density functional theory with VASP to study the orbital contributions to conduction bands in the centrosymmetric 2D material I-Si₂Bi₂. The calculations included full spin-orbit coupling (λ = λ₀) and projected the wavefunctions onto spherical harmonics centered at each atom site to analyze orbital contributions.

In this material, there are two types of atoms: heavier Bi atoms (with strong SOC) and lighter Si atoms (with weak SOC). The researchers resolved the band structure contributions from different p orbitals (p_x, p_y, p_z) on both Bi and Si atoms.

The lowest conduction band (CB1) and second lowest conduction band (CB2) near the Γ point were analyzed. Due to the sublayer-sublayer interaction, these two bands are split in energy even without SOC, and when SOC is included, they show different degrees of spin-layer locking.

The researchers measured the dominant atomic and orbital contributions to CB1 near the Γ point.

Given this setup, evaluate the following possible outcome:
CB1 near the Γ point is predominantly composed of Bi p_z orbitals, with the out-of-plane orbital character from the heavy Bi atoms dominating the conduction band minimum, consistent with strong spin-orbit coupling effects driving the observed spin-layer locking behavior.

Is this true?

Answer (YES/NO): NO